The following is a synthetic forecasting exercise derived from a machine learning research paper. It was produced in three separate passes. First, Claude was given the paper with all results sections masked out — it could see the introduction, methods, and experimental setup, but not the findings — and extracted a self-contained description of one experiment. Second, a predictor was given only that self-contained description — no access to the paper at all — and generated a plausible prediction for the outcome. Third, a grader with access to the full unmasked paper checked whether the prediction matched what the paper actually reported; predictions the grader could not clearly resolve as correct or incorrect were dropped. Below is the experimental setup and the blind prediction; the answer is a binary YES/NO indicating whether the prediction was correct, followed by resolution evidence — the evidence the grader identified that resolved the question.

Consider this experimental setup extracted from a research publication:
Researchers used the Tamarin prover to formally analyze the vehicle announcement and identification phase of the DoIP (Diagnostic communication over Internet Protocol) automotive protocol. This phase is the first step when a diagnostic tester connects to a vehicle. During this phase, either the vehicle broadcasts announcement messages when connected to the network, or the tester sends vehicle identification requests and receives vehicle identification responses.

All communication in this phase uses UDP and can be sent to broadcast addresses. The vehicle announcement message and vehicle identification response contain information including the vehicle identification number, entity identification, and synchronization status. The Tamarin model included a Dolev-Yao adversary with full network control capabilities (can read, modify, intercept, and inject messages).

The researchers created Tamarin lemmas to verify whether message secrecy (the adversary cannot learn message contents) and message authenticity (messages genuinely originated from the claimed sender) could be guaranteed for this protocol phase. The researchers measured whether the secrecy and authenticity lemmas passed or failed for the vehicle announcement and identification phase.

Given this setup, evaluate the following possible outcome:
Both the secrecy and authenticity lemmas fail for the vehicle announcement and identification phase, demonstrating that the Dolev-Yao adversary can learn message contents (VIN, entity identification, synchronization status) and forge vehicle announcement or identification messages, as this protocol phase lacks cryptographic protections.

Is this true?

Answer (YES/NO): YES